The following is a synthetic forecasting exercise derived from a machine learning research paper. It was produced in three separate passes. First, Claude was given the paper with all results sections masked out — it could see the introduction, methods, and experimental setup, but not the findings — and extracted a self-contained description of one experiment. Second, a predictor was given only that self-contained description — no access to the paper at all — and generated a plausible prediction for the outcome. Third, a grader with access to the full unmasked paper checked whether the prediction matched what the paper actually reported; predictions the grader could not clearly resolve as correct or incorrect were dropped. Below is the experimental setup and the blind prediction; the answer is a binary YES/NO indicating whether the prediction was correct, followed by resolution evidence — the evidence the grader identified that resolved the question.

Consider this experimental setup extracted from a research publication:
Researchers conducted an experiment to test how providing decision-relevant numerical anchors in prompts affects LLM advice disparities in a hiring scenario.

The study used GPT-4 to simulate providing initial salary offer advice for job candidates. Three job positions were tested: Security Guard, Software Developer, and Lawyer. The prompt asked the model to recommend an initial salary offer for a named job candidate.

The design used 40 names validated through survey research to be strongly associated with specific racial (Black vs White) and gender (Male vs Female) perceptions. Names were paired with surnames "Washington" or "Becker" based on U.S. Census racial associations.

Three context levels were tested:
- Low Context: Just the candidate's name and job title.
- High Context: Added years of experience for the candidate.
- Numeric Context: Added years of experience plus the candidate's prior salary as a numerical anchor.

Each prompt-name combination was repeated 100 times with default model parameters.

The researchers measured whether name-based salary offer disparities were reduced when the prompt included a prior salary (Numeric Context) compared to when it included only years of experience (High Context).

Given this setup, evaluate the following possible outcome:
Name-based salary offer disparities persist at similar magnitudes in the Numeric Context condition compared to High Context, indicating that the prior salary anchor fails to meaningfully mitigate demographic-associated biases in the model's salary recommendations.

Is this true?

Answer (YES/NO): NO